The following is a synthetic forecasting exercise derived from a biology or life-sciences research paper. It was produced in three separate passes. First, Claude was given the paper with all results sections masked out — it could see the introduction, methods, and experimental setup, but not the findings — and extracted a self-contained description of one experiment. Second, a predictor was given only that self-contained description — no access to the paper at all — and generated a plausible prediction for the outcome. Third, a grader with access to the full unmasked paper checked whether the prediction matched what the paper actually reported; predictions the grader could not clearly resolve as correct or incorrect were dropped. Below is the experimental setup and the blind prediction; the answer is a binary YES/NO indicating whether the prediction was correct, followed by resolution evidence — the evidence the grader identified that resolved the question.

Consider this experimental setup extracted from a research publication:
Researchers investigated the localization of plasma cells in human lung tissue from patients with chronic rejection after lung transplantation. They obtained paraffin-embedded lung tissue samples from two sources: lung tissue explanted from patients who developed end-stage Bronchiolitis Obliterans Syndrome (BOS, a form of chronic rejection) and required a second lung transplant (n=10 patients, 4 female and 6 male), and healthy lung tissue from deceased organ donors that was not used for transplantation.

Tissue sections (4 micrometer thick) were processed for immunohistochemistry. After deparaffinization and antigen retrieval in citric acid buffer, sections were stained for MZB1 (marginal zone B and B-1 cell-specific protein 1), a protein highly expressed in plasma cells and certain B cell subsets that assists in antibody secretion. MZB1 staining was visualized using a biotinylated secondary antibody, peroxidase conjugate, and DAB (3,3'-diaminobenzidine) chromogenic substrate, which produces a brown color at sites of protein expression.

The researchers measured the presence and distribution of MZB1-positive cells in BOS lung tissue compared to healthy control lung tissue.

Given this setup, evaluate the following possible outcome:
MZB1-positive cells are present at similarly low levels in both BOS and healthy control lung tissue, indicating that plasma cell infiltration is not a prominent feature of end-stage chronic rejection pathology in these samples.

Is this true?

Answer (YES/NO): NO